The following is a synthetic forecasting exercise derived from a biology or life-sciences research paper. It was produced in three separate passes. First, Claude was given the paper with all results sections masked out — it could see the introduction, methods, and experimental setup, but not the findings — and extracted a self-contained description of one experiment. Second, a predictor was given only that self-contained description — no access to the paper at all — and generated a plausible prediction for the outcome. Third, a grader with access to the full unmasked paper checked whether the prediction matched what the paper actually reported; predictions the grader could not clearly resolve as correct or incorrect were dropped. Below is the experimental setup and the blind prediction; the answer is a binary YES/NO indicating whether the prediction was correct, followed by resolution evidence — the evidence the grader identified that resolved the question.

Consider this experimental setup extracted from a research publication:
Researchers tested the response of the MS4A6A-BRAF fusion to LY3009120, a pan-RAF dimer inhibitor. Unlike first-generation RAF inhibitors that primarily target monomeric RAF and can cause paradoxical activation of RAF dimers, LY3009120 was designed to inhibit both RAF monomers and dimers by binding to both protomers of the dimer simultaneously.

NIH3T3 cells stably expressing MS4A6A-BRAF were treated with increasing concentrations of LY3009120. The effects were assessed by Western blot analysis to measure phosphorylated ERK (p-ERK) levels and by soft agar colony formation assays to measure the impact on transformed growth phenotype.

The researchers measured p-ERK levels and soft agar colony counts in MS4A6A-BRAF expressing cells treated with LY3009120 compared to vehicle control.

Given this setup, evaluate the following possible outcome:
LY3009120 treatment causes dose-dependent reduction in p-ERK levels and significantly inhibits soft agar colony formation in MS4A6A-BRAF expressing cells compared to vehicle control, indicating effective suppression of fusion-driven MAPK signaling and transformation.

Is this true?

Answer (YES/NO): YES